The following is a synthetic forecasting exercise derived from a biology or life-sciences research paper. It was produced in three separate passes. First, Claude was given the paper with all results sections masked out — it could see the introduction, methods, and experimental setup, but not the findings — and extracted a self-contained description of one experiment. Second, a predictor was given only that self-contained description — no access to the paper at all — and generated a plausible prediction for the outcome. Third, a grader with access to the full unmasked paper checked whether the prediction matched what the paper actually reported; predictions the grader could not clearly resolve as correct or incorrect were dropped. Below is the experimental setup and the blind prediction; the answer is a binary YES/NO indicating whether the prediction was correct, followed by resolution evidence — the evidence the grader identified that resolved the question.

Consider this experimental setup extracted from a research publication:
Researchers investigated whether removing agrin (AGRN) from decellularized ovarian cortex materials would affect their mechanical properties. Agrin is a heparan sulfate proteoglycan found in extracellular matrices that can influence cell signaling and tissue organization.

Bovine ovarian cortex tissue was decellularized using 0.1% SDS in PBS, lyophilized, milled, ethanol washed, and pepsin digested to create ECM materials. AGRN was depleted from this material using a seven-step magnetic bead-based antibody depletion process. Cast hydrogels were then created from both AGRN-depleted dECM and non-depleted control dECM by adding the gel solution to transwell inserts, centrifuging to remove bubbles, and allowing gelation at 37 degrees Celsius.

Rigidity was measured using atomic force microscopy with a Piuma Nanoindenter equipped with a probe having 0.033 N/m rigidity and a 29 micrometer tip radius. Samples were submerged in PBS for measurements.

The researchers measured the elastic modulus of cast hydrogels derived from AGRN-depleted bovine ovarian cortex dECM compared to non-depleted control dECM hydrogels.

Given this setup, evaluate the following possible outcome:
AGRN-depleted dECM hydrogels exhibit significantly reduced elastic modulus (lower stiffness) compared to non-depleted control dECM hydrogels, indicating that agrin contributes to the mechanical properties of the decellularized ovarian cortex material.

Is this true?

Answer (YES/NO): NO